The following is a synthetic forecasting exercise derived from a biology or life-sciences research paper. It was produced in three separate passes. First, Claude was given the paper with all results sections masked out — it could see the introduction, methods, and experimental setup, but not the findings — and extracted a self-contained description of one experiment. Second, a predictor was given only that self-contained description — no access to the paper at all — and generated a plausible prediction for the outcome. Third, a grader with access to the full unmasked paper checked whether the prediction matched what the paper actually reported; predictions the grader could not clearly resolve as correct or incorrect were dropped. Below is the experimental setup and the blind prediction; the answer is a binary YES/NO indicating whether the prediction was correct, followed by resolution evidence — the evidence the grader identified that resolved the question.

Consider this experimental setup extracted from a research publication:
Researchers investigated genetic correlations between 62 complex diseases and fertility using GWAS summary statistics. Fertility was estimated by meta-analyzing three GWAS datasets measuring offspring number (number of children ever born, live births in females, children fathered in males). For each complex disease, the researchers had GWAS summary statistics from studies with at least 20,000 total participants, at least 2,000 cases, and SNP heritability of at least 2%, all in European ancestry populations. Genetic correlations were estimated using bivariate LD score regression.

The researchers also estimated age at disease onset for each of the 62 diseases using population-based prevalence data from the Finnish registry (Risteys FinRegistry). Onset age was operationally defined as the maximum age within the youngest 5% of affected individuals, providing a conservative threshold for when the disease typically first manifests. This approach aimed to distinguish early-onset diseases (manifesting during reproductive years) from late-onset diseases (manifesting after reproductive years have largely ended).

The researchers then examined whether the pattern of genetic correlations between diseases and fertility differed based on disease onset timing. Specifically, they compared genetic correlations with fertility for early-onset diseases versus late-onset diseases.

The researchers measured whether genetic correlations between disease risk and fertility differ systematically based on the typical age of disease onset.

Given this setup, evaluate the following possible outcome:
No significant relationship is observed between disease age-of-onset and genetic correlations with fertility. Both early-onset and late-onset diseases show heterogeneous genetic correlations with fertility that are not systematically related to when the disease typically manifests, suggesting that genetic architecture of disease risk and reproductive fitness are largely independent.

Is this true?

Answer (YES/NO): NO